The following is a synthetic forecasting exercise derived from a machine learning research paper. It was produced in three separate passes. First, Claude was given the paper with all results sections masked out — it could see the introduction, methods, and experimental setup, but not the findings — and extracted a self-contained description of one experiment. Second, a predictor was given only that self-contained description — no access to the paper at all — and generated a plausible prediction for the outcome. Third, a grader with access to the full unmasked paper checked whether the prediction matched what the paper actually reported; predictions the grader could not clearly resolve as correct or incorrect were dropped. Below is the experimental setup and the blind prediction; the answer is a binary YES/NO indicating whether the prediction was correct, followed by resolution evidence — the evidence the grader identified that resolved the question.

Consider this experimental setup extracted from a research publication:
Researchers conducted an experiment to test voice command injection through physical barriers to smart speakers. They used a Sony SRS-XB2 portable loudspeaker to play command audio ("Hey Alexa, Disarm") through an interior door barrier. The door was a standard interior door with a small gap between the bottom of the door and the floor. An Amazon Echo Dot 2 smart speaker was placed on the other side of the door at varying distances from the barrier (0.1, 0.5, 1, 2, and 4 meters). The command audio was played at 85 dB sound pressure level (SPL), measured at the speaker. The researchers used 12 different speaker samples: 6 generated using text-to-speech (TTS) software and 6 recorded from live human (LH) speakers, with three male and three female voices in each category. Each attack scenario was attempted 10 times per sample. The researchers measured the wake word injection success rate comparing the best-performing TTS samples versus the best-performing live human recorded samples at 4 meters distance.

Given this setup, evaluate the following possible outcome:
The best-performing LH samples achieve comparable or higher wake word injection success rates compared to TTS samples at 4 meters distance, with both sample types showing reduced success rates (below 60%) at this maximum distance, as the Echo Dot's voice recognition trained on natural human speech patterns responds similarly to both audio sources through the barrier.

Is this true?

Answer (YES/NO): NO